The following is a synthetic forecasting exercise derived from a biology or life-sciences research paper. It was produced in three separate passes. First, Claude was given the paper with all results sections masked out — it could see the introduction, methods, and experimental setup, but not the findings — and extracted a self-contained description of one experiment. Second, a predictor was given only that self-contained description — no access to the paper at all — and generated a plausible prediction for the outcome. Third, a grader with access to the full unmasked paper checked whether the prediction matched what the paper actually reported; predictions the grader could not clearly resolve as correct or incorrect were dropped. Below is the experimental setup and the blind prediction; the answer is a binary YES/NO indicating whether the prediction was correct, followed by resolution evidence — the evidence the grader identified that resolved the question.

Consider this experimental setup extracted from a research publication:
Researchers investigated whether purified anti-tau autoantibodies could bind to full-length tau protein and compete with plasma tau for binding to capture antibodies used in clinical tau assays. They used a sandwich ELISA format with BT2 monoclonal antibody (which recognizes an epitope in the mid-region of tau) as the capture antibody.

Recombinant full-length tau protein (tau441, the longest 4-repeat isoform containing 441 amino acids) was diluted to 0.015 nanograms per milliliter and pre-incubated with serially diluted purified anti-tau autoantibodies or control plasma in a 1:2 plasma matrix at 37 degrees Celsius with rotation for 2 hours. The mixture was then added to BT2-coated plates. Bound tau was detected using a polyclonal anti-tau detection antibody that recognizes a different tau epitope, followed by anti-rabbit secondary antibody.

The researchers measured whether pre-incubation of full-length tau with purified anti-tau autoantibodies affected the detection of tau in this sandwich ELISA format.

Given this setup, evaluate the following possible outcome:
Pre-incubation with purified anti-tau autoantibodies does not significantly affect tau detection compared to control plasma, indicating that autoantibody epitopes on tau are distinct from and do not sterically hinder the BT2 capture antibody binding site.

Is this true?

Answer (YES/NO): NO